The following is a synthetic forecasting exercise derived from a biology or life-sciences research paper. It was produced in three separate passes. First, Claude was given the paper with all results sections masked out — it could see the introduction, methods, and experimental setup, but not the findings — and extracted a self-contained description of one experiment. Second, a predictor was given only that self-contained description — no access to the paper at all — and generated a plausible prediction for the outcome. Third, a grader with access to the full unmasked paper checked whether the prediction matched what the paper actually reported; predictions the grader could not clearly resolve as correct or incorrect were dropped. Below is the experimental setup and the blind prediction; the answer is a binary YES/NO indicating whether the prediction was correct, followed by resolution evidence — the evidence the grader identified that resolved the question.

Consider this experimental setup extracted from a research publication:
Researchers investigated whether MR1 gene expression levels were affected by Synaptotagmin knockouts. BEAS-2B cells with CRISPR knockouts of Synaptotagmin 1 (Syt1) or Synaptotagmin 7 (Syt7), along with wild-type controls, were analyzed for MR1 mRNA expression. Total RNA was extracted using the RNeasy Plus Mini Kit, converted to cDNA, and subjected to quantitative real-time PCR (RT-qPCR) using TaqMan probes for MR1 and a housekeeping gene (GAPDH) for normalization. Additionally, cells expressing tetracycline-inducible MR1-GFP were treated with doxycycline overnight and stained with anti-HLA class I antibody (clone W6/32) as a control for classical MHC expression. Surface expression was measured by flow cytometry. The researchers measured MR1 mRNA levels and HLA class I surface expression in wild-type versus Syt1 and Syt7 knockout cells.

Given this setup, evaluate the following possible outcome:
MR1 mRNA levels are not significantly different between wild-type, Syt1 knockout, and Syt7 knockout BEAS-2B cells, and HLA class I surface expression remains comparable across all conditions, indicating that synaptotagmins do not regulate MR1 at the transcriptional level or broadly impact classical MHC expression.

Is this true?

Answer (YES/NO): YES